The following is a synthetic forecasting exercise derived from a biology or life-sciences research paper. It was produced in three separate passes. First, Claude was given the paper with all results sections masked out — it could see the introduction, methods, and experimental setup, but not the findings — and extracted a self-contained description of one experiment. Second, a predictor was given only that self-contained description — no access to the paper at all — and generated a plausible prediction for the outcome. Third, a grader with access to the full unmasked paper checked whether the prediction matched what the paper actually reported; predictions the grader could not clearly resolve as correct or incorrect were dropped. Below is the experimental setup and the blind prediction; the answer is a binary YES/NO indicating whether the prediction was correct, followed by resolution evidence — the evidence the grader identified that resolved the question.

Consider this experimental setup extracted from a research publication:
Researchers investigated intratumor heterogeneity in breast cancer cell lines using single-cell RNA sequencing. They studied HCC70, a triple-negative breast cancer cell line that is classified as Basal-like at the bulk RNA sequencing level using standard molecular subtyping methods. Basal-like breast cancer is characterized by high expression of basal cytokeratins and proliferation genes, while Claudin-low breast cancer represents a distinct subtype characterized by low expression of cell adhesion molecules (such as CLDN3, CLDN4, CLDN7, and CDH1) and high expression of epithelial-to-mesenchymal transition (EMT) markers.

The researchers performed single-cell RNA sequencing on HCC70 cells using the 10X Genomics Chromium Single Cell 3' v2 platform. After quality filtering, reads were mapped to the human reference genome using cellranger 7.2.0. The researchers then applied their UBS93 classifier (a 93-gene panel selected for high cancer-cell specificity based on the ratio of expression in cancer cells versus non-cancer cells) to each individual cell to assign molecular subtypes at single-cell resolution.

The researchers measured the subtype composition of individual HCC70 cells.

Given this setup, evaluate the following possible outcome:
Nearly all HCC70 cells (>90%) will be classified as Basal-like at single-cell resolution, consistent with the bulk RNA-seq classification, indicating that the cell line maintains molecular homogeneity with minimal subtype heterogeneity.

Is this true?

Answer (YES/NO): YES